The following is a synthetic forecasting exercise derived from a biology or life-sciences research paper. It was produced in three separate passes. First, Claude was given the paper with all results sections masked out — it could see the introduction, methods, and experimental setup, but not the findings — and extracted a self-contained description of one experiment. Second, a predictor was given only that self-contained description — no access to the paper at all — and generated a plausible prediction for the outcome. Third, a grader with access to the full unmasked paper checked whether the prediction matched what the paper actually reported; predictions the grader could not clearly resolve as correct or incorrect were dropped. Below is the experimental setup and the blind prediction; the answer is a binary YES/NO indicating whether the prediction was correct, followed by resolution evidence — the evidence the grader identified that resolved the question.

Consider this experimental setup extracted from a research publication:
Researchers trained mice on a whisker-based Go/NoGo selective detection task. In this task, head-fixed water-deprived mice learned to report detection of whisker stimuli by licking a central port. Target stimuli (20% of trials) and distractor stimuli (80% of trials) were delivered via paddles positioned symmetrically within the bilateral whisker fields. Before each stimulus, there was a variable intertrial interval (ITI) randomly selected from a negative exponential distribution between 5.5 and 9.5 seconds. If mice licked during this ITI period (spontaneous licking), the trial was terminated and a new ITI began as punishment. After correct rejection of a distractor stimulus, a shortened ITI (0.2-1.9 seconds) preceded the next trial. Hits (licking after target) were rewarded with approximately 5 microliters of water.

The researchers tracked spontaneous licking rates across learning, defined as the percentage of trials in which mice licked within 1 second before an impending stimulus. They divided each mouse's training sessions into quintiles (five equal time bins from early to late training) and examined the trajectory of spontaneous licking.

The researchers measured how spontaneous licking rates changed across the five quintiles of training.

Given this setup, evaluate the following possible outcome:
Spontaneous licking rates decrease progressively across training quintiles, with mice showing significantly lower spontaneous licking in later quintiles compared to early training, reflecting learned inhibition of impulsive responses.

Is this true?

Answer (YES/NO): NO